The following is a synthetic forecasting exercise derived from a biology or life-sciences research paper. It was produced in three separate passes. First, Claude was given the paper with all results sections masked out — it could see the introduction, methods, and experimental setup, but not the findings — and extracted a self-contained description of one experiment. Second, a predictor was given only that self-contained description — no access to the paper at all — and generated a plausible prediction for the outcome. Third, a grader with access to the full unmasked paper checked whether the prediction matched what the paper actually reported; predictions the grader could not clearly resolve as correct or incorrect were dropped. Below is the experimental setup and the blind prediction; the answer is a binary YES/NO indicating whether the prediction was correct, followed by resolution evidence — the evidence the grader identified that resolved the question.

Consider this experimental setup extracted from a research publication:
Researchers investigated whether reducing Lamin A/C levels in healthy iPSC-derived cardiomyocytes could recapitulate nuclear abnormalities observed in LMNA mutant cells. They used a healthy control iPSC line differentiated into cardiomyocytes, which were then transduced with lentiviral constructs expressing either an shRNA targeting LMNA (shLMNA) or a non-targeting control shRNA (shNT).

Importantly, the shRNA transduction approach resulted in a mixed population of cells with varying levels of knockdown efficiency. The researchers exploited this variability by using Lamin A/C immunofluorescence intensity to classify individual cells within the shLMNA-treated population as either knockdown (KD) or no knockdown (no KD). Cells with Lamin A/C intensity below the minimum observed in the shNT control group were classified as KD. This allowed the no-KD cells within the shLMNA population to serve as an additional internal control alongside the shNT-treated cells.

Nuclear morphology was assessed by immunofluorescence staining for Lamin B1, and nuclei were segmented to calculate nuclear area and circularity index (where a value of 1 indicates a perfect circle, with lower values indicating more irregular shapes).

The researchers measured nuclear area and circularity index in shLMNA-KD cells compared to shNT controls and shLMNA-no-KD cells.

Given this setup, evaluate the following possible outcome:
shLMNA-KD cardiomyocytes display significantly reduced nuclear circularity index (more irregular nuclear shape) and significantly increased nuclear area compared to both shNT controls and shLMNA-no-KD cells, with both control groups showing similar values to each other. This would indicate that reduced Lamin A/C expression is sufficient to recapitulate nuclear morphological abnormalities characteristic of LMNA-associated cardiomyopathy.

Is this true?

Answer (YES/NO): NO